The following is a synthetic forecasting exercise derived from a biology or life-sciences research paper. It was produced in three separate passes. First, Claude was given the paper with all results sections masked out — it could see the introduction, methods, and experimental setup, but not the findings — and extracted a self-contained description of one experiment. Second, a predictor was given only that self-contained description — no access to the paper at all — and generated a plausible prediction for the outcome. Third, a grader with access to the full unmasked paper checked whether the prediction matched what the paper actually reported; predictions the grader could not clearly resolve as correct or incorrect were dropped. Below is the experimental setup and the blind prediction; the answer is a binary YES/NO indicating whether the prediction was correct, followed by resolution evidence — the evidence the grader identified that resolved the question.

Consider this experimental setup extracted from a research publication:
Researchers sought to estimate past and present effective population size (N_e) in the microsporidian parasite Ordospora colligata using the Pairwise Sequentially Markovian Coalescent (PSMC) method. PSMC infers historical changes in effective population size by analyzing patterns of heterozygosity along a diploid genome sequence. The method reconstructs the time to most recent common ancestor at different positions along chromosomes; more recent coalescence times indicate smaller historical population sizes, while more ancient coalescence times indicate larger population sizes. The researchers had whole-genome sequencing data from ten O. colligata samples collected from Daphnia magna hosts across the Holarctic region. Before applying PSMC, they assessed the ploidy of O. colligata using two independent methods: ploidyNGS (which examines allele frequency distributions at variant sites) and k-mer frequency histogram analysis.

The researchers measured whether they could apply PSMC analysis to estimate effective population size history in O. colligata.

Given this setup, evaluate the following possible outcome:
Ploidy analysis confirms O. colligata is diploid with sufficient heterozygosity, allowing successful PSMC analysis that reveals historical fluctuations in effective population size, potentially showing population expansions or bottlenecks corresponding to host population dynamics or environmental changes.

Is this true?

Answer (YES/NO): NO